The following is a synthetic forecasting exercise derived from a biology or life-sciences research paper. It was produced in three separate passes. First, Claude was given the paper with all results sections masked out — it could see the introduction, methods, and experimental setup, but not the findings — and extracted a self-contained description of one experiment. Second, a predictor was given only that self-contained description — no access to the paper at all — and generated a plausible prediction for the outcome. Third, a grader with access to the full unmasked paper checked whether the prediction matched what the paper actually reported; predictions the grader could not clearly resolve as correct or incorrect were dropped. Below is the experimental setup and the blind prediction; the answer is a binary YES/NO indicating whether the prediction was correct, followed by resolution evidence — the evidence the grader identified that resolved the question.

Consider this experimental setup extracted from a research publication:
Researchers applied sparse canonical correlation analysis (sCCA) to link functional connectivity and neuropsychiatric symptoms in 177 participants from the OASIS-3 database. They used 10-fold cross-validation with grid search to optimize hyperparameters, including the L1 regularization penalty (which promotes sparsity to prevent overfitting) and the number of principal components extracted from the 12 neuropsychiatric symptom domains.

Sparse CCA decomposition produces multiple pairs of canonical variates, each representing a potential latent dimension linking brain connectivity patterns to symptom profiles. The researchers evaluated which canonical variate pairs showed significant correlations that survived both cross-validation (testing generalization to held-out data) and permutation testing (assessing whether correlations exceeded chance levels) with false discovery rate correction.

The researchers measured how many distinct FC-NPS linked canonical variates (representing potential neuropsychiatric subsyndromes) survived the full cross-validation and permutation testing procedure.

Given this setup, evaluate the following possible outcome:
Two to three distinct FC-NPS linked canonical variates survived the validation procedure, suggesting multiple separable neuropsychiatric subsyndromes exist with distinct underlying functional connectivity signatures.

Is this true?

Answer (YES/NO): YES